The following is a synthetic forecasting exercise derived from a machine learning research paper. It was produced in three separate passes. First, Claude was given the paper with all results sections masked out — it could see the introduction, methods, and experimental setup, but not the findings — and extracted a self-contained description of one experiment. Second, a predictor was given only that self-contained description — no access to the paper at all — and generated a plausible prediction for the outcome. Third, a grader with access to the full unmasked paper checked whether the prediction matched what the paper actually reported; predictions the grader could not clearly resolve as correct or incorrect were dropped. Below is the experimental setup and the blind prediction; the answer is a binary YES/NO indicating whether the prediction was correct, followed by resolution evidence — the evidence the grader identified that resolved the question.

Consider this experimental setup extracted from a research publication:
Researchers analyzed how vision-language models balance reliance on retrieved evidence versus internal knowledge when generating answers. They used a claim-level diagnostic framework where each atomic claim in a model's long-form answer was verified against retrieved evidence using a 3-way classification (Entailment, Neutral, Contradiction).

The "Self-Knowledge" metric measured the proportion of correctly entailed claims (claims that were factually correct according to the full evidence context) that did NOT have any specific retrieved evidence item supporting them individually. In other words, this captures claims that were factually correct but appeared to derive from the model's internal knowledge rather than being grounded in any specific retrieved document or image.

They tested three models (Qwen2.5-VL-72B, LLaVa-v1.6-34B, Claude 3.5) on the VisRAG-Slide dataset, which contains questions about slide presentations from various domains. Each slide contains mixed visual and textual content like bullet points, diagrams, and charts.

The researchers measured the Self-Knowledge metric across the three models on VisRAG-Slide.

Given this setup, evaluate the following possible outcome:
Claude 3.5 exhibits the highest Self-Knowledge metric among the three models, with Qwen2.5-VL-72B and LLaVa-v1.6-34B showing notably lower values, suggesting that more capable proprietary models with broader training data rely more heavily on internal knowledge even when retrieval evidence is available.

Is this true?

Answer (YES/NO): NO